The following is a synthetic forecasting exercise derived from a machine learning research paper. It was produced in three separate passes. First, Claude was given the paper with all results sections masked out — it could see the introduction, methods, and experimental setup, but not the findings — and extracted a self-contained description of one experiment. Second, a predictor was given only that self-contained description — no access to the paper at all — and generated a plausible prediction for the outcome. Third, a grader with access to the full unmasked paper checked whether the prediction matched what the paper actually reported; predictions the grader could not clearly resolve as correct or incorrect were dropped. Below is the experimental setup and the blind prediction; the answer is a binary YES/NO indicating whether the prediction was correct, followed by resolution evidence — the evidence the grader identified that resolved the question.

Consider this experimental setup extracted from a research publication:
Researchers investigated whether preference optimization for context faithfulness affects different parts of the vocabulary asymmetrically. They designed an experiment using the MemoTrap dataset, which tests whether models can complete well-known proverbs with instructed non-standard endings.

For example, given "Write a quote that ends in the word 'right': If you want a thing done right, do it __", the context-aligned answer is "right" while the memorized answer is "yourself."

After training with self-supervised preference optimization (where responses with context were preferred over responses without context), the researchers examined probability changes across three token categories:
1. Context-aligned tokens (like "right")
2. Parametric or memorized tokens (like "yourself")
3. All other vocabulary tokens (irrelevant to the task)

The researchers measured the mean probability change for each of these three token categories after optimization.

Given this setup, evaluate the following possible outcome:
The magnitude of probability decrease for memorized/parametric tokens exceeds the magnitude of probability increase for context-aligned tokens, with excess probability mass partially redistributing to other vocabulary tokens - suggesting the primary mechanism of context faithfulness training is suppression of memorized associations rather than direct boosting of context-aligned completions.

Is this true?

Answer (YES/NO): NO